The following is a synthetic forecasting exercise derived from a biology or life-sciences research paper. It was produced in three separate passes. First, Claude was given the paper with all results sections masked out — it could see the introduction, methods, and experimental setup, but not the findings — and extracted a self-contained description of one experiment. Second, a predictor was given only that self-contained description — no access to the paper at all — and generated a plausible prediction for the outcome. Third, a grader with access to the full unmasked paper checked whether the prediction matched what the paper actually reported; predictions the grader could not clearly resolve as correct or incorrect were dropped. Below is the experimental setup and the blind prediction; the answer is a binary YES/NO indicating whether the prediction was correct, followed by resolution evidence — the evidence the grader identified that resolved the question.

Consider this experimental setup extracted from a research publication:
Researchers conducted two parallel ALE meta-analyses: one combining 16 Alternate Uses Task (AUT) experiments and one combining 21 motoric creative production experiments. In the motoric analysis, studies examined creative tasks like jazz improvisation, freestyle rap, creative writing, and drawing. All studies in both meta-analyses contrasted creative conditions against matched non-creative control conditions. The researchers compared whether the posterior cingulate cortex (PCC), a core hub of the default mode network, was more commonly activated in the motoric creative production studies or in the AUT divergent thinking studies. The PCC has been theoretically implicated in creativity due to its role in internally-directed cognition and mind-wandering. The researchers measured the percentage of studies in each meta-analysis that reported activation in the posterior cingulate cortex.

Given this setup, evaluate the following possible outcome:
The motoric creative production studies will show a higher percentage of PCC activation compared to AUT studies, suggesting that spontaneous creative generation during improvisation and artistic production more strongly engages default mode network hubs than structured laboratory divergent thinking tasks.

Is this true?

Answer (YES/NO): NO